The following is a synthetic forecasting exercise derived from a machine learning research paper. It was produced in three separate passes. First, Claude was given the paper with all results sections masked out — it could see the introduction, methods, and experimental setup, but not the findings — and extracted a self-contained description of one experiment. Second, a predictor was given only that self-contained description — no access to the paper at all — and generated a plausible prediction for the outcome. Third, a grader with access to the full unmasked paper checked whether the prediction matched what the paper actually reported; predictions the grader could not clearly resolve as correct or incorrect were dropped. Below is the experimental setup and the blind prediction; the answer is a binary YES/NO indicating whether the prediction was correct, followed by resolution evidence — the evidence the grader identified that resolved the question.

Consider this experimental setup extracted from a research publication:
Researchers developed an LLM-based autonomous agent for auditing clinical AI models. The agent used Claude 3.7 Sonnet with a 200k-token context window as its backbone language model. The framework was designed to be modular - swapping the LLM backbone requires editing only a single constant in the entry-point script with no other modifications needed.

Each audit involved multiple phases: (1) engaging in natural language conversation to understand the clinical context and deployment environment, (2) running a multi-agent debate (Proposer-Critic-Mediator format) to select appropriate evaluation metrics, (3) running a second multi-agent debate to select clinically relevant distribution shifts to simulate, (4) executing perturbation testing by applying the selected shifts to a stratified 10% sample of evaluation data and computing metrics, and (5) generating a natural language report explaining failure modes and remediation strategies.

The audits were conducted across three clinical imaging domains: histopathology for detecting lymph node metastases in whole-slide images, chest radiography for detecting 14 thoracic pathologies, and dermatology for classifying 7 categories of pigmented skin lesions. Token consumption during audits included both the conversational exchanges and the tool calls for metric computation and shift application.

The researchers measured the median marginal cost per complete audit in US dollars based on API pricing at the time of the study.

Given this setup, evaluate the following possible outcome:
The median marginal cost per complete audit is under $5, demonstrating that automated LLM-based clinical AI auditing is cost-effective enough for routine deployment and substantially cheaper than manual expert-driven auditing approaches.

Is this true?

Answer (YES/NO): NO